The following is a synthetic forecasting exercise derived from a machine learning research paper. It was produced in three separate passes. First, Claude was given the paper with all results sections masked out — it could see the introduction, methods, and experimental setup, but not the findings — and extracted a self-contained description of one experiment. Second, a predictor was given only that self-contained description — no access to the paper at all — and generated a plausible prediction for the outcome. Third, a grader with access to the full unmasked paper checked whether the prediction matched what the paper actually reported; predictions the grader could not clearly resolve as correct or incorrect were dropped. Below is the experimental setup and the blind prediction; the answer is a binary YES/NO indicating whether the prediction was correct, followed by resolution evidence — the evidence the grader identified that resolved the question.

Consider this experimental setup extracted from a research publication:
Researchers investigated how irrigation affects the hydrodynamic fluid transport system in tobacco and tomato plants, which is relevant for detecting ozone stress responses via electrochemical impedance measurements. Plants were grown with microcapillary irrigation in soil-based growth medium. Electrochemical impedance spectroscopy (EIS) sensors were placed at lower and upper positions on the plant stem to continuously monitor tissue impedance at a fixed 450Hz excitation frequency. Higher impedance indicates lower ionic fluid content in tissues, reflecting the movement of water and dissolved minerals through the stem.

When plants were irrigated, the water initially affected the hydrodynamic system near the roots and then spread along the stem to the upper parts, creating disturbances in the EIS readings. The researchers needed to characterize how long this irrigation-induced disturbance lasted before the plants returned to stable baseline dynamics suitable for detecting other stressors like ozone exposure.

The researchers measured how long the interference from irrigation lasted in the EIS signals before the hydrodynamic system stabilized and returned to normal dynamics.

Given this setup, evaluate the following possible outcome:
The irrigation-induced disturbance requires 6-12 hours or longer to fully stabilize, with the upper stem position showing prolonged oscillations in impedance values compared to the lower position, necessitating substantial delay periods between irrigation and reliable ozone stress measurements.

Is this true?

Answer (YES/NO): NO